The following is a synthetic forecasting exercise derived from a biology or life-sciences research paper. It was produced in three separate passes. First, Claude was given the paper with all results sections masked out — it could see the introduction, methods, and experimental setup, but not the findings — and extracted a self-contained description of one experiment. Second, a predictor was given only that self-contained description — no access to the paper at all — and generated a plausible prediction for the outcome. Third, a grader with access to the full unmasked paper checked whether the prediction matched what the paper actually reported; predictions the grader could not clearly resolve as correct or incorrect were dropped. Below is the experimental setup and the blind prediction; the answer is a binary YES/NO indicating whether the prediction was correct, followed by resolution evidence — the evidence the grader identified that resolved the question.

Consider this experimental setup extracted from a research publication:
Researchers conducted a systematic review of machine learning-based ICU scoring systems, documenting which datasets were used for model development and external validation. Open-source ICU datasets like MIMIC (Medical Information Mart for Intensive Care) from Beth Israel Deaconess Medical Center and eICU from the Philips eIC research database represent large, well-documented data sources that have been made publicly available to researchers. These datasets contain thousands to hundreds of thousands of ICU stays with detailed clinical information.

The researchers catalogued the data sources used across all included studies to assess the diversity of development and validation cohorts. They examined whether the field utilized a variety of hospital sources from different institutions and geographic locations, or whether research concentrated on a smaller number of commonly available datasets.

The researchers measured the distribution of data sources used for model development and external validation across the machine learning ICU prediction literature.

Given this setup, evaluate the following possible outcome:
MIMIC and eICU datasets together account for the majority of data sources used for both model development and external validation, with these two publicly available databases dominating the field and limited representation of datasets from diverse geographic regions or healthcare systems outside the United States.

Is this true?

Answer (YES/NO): YES